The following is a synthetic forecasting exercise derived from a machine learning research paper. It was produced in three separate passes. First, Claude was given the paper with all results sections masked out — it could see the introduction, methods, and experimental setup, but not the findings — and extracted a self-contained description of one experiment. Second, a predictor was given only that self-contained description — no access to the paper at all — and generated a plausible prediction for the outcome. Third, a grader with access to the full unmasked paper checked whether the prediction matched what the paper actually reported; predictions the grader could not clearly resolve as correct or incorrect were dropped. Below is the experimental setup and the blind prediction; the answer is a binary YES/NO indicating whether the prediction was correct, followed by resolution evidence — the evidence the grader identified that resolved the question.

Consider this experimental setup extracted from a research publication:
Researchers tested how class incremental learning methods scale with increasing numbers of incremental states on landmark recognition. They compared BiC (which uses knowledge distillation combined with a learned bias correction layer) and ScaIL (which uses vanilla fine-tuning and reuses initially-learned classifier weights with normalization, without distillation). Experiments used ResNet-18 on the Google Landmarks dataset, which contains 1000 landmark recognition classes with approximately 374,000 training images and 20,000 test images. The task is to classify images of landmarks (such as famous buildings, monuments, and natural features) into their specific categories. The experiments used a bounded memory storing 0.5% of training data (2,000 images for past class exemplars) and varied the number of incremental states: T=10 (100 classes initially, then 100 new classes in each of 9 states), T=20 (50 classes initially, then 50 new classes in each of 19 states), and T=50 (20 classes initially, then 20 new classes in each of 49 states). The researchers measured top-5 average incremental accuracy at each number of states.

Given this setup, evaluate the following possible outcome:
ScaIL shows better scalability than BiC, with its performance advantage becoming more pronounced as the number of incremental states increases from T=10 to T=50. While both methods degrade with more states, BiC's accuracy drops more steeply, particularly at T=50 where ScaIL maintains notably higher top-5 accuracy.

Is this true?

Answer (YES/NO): NO